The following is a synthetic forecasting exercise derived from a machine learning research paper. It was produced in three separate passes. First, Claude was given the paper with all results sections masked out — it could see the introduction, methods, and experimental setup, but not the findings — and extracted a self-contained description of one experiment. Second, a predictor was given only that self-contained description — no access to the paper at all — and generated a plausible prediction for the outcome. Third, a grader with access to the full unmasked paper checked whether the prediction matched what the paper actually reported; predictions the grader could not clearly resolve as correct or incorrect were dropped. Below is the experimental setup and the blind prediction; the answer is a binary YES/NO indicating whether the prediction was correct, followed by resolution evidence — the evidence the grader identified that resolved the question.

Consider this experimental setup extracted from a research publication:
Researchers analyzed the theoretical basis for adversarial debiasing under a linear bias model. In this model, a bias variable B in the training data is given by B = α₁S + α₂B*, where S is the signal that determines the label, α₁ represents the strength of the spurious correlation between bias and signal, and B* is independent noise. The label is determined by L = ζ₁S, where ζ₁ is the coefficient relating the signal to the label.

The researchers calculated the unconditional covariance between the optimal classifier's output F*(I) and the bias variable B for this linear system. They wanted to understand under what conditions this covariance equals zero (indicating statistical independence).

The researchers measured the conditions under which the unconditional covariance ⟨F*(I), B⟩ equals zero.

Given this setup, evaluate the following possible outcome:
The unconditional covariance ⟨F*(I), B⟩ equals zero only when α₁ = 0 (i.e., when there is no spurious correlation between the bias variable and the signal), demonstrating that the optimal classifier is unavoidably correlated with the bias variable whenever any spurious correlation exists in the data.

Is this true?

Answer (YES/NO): NO